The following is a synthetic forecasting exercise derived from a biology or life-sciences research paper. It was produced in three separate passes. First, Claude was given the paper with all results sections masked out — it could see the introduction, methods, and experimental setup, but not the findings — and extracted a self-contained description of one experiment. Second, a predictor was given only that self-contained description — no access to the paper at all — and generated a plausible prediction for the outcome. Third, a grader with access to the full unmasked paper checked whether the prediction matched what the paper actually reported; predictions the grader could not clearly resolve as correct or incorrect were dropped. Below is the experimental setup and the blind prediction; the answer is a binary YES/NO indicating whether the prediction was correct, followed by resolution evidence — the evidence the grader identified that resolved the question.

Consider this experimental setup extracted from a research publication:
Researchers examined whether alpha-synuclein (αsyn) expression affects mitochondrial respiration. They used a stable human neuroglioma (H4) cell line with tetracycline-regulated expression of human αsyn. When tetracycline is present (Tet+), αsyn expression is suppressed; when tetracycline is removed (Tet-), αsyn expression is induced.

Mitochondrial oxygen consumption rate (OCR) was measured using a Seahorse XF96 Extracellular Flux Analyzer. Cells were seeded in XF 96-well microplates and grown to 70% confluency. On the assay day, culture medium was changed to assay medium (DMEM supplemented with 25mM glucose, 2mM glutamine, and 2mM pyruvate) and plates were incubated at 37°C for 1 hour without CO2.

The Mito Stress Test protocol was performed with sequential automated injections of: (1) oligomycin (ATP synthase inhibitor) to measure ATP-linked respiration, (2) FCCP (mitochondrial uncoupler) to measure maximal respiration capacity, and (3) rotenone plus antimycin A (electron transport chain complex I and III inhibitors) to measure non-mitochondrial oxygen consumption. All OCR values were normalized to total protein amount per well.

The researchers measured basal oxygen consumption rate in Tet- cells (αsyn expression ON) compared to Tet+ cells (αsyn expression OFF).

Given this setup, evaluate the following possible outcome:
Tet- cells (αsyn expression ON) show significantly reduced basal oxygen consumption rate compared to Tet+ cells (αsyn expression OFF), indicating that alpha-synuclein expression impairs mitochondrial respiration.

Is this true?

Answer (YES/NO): YES